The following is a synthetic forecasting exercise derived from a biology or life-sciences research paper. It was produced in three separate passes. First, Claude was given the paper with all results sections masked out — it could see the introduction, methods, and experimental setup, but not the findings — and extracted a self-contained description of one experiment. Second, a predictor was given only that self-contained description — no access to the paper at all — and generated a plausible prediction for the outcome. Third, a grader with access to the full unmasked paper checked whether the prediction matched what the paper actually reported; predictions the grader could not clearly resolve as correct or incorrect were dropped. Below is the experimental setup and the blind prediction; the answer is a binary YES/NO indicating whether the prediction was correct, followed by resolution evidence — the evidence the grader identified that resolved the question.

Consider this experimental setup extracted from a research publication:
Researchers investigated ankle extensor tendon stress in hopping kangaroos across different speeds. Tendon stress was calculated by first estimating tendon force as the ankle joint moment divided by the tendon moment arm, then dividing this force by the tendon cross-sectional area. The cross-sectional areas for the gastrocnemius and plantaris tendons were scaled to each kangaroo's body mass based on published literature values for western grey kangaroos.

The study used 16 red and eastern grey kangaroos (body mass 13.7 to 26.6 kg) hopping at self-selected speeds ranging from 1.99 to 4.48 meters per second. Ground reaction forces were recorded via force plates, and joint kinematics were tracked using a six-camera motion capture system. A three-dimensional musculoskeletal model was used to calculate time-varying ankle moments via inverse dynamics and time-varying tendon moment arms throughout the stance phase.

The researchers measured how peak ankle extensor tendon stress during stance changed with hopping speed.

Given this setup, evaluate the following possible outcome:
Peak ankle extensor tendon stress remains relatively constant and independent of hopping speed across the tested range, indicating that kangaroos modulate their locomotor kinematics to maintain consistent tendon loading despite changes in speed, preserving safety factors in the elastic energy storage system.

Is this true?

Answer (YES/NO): NO